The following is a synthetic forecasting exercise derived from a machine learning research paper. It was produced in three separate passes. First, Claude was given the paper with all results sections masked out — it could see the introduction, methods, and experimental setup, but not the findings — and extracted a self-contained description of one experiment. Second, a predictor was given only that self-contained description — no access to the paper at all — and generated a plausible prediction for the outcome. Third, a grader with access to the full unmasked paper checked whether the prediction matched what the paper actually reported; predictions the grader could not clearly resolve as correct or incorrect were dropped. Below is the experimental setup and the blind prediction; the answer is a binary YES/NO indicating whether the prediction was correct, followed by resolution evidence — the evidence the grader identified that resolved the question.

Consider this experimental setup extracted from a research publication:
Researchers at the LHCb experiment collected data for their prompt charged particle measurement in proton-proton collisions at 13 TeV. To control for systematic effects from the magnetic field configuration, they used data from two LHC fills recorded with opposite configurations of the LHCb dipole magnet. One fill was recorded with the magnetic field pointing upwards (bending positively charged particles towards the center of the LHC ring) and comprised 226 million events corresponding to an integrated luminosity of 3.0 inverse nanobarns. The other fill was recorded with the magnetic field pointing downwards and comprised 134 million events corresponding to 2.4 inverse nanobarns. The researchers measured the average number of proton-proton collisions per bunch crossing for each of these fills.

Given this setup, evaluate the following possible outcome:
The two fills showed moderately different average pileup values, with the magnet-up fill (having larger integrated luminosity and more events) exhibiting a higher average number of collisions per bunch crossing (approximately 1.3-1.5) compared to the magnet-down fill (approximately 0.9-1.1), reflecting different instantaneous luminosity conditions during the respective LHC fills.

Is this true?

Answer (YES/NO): NO